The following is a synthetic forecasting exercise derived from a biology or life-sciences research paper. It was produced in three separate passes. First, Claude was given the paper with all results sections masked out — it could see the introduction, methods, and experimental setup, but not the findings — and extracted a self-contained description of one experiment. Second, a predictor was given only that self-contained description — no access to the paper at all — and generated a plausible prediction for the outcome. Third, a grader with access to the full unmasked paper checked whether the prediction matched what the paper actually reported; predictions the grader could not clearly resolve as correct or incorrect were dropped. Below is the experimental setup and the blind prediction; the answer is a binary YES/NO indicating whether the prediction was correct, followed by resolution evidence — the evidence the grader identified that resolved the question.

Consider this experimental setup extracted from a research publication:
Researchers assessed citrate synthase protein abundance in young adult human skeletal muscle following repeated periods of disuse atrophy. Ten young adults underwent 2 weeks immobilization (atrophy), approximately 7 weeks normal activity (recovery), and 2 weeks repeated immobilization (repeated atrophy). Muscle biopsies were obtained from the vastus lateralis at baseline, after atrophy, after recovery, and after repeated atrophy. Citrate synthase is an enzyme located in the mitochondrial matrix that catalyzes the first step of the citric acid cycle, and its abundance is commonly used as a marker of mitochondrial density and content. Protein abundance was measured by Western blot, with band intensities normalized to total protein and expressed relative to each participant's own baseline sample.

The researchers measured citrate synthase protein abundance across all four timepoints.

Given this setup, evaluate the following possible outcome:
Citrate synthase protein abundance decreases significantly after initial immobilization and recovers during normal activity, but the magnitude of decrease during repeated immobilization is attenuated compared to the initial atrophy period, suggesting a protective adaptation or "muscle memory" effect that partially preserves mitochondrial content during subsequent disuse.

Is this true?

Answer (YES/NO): NO